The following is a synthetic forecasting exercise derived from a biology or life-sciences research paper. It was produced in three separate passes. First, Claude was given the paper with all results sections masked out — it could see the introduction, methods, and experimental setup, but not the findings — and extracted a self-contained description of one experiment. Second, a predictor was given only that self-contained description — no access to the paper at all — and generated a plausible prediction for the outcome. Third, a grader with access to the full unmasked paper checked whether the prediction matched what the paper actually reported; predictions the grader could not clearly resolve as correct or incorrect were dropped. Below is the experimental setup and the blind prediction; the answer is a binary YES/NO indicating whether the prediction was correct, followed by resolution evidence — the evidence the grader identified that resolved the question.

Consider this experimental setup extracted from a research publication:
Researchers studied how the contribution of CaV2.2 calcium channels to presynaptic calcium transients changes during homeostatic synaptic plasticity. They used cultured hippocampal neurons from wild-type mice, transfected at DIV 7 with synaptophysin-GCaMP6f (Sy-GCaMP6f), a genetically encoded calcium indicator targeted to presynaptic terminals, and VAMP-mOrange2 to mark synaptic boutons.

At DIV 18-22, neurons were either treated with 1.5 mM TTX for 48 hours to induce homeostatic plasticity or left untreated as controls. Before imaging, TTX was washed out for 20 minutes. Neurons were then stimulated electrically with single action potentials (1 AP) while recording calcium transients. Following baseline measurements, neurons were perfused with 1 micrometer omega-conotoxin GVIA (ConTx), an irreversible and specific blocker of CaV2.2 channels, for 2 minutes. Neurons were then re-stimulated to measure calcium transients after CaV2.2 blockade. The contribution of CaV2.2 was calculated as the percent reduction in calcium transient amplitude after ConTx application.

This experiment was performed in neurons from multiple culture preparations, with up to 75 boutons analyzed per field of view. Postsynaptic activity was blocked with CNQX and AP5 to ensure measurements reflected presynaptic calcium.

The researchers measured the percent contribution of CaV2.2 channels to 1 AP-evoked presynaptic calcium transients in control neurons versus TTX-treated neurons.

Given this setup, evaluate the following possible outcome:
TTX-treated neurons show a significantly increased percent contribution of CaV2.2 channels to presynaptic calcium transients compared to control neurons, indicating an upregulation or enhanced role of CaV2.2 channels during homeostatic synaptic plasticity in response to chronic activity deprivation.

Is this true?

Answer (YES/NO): YES